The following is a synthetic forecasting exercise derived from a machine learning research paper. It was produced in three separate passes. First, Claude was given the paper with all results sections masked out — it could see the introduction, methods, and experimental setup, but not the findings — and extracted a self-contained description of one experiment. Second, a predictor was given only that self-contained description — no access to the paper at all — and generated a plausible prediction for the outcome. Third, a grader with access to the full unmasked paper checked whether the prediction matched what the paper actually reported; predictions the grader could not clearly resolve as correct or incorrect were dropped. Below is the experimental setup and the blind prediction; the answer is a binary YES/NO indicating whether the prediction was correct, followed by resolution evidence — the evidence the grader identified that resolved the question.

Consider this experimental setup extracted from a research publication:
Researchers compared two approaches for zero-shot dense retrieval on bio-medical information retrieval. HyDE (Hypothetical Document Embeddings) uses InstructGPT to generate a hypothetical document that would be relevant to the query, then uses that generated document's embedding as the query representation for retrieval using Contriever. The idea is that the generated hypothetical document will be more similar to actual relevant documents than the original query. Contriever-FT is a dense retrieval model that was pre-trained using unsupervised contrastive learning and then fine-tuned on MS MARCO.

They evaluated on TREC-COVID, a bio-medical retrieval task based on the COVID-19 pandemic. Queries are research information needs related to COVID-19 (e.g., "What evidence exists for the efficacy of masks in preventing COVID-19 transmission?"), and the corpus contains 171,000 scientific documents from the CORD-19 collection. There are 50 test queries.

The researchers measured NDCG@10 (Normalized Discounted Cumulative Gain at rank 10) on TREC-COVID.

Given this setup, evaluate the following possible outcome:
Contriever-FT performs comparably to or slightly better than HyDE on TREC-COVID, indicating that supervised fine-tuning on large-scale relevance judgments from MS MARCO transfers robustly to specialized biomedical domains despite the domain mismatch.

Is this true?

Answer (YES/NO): YES